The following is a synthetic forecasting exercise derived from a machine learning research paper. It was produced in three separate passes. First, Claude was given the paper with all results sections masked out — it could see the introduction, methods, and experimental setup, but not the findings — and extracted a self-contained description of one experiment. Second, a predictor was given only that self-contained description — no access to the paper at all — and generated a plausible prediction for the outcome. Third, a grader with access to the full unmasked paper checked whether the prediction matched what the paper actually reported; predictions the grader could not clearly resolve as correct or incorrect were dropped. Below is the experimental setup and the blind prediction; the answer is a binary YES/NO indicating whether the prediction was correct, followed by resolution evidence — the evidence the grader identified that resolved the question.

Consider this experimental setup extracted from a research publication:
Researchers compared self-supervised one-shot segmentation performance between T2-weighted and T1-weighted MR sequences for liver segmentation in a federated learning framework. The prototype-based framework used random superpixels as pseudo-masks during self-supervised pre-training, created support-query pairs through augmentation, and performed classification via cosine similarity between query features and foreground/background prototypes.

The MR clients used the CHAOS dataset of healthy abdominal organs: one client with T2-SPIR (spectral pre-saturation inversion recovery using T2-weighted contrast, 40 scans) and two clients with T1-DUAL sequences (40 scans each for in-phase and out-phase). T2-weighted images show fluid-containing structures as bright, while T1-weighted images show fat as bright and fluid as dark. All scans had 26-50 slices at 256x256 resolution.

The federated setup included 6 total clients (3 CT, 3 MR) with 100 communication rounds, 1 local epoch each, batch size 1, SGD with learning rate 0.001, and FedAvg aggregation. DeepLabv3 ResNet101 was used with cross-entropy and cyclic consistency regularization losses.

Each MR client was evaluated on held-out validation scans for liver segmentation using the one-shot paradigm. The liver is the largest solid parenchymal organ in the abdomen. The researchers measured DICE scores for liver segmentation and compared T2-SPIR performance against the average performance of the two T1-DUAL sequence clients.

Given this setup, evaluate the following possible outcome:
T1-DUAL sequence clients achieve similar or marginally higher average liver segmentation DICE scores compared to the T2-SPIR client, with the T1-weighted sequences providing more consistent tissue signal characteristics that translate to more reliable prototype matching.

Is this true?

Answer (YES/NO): NO